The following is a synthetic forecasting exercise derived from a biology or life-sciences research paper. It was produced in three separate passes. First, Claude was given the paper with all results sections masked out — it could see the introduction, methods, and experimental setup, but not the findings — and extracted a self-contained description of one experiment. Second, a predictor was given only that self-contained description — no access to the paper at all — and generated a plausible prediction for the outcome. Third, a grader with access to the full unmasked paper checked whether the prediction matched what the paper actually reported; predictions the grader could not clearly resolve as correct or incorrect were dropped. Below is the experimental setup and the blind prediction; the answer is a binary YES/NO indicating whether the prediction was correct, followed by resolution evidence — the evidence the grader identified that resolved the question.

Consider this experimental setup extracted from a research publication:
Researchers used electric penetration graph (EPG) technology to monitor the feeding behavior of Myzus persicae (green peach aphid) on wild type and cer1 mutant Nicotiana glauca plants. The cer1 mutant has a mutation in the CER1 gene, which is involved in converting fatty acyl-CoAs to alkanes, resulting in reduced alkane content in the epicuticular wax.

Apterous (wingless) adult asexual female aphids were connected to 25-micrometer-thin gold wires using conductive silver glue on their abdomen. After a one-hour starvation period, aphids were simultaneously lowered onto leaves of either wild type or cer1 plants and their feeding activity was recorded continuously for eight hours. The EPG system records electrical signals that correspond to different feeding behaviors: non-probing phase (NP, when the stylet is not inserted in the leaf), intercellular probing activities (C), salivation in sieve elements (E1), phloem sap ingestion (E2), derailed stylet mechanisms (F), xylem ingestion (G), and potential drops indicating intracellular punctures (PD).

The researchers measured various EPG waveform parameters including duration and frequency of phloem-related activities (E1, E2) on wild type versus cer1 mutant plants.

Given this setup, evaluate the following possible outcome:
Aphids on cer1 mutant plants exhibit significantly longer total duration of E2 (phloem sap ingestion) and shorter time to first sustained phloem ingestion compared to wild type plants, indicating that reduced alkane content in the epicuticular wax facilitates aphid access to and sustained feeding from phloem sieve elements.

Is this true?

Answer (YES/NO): NO